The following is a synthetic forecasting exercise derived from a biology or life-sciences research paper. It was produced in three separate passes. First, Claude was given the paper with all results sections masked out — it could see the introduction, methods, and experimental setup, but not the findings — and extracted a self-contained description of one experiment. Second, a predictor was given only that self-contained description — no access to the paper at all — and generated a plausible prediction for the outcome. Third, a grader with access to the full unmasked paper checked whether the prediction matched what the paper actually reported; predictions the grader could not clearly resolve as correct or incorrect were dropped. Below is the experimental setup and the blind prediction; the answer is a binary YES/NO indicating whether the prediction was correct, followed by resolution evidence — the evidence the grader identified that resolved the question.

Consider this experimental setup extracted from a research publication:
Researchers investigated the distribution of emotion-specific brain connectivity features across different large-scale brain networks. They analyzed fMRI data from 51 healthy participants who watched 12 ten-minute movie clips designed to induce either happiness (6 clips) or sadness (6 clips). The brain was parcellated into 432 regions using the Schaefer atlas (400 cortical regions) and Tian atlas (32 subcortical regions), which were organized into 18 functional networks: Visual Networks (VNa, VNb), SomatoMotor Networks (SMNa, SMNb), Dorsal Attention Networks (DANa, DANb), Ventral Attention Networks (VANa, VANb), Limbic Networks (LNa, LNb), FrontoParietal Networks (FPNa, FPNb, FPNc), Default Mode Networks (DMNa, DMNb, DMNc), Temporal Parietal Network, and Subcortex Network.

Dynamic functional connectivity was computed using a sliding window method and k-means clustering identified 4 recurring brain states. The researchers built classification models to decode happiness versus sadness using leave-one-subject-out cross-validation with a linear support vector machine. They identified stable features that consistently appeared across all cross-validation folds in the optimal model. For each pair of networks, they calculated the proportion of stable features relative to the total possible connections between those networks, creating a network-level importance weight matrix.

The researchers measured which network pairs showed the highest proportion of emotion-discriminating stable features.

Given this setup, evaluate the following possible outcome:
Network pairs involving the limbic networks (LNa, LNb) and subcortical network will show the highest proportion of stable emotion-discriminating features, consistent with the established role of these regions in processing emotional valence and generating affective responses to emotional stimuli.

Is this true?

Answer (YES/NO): NO